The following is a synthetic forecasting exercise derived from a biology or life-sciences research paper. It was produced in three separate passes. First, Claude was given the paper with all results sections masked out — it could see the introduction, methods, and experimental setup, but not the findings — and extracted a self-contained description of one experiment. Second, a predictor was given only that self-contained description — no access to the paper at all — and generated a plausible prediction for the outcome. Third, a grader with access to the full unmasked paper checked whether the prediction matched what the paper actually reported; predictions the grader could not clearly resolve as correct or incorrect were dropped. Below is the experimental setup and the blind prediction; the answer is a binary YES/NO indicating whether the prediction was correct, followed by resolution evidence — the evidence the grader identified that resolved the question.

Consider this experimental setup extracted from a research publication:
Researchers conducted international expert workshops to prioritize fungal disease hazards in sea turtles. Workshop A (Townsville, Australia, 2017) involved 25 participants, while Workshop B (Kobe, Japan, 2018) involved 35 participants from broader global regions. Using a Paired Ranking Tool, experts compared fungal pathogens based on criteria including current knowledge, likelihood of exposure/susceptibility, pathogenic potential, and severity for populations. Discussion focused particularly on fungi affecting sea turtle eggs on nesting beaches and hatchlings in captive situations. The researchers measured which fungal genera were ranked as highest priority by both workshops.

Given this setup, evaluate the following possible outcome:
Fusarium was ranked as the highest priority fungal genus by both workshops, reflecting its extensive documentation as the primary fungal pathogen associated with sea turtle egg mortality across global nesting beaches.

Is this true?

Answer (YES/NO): YES